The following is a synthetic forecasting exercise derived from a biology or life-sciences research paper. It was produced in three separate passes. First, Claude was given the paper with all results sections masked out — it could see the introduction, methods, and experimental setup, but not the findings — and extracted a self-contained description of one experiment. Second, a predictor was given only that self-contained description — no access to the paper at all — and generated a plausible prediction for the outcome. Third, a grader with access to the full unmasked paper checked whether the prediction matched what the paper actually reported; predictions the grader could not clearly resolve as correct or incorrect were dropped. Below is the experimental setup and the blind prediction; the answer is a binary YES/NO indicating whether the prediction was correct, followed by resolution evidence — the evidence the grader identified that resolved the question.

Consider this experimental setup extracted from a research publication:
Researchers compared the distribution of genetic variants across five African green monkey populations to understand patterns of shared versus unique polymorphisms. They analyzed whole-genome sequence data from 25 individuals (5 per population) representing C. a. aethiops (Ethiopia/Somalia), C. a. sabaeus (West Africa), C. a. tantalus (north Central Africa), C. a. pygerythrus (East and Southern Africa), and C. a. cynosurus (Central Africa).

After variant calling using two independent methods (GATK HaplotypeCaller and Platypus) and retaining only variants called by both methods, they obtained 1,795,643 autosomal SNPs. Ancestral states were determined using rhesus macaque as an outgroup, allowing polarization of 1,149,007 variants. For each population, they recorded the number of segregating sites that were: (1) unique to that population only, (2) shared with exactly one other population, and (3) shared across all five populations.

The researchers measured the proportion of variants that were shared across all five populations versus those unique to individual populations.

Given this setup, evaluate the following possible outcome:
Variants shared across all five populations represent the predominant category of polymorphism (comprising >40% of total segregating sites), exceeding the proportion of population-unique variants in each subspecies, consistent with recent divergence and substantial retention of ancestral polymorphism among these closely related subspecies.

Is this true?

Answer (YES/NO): NO